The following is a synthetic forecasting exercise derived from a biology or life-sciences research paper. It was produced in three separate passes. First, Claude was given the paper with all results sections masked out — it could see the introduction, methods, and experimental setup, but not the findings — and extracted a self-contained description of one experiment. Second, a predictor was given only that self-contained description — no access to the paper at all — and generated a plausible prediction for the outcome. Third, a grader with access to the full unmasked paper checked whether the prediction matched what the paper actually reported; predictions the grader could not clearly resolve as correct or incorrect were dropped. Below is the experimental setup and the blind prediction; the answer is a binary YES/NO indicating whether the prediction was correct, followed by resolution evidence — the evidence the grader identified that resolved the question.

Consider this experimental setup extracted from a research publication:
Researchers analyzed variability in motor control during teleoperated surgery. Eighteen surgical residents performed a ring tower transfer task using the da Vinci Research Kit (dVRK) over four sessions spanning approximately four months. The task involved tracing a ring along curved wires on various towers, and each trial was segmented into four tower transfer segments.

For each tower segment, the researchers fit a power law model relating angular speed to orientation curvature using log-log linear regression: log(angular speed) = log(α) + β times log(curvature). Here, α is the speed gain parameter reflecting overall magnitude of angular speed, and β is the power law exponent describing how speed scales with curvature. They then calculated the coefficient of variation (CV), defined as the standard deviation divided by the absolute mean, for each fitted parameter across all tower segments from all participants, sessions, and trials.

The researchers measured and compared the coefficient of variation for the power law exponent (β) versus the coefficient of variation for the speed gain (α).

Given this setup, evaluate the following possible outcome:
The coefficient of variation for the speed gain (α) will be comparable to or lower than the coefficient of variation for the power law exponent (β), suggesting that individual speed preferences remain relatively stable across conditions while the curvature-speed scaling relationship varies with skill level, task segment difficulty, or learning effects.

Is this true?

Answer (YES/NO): NO